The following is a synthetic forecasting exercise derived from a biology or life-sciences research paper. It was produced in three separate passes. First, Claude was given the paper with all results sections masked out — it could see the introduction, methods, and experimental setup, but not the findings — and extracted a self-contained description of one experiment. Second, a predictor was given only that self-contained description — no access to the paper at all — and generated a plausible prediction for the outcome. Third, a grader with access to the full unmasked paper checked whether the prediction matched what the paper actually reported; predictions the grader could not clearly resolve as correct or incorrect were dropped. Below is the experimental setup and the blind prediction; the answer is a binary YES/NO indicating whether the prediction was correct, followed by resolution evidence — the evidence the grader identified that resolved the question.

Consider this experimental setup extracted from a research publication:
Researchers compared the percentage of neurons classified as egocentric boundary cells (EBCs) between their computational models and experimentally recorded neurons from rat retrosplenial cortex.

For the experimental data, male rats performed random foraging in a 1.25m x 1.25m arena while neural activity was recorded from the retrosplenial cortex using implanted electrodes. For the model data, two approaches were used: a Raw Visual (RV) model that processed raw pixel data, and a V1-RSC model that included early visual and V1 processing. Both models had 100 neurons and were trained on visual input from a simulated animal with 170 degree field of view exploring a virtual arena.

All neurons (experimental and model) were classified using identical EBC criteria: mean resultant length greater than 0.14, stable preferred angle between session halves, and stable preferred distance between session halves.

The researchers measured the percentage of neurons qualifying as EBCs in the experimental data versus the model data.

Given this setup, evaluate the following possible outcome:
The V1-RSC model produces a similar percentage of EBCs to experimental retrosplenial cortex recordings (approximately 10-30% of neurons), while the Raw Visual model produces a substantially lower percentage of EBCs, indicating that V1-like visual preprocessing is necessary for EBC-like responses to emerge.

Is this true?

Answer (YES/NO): NO